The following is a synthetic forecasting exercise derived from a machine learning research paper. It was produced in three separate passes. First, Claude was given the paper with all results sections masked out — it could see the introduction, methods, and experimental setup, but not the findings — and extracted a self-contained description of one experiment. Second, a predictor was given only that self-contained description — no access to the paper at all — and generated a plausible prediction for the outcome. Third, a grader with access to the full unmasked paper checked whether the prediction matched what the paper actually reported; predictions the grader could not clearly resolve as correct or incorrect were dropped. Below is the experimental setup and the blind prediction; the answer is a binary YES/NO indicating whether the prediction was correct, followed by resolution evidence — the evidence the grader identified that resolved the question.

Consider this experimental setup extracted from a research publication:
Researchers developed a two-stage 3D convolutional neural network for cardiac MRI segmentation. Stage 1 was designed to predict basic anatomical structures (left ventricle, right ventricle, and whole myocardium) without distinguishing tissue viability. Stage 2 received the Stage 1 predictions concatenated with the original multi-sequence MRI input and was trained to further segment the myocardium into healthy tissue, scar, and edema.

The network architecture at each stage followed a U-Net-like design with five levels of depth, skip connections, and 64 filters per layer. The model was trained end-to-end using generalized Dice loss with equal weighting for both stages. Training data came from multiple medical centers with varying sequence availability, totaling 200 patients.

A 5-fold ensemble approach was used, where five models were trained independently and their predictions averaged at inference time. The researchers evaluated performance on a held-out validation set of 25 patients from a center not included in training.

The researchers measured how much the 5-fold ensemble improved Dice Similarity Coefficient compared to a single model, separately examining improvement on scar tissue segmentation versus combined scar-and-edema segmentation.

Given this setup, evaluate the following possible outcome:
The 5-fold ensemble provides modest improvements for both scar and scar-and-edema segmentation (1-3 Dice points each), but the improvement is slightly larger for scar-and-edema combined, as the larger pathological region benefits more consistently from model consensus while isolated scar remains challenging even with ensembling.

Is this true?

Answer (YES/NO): NO